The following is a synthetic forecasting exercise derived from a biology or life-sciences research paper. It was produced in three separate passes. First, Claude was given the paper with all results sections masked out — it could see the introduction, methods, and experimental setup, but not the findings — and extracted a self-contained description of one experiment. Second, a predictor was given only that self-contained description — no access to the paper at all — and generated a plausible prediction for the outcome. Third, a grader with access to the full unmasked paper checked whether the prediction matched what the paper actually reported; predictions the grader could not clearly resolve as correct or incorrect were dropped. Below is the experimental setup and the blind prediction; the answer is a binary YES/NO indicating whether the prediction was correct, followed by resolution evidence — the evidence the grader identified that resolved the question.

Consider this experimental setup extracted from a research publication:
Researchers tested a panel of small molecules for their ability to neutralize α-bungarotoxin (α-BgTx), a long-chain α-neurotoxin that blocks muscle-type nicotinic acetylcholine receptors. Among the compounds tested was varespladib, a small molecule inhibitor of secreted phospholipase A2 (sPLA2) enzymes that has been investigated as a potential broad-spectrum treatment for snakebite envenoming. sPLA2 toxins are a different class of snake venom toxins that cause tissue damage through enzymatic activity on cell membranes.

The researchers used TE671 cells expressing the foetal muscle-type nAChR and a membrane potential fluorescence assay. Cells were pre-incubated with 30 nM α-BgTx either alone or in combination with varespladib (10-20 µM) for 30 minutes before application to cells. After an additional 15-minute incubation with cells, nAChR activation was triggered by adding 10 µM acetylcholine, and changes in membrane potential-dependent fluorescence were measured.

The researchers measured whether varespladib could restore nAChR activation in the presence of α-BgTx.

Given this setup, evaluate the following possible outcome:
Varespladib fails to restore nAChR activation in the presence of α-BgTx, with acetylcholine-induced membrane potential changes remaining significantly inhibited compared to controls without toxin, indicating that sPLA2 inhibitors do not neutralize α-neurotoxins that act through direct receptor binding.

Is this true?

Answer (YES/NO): YES